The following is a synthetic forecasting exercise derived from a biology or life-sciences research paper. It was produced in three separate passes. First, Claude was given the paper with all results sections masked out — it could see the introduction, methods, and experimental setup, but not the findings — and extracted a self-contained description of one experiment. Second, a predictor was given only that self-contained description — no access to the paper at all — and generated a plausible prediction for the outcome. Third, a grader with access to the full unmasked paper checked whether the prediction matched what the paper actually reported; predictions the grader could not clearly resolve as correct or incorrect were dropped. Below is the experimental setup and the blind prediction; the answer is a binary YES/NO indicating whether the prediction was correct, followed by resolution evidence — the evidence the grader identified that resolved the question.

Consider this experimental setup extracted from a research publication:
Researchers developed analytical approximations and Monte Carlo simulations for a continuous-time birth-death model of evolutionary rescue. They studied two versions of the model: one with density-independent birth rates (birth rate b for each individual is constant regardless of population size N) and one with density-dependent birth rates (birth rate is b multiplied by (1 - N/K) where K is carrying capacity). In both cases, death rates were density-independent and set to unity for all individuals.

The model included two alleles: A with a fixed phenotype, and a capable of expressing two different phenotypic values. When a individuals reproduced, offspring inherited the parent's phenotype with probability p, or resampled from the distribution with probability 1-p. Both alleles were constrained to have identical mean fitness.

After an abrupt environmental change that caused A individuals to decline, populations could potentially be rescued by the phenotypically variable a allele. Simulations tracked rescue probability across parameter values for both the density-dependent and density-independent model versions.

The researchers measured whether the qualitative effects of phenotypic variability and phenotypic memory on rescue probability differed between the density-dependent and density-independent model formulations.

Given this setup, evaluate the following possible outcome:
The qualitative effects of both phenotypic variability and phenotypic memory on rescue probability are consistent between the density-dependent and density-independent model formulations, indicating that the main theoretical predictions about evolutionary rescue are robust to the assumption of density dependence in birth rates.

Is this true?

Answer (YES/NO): YES